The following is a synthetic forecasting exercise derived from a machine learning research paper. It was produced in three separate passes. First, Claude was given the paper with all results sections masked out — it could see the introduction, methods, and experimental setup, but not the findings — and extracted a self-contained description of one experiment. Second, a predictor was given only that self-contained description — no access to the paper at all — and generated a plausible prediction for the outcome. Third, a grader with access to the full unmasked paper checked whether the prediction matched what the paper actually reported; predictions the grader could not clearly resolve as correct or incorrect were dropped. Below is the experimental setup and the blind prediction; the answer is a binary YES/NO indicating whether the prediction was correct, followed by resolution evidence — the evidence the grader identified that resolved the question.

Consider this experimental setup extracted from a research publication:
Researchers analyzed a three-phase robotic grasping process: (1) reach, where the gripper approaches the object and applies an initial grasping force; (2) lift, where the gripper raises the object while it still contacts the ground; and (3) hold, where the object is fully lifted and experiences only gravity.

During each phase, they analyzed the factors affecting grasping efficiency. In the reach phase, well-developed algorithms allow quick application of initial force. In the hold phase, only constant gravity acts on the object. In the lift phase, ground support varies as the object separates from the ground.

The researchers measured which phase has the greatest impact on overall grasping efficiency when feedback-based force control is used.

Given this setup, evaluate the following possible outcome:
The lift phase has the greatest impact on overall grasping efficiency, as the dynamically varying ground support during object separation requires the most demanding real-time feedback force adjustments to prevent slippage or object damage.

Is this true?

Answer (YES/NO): YES